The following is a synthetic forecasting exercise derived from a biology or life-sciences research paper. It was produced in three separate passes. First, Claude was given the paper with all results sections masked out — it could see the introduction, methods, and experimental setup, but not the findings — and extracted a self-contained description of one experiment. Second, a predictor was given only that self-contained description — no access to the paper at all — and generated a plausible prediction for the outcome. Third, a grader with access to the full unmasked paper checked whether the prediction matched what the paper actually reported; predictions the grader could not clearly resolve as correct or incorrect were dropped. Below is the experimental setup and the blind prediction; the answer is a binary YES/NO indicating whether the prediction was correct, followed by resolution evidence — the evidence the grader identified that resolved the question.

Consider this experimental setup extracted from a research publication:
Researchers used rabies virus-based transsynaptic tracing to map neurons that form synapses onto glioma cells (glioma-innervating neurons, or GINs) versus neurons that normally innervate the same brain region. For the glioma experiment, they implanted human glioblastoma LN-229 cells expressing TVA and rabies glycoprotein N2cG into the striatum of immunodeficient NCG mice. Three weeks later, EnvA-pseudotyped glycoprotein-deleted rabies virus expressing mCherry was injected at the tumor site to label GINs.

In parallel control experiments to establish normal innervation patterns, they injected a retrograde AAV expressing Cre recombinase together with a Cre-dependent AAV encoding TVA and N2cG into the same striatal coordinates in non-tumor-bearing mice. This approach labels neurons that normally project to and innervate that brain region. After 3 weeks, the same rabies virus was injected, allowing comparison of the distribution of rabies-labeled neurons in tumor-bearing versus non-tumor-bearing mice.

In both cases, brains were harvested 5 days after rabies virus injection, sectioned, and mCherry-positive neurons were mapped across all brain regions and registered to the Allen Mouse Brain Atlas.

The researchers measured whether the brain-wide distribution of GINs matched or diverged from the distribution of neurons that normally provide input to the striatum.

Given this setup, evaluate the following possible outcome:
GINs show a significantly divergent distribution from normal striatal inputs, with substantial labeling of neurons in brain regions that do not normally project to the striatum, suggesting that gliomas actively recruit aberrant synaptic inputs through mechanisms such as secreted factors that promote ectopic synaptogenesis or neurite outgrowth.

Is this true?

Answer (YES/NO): NO